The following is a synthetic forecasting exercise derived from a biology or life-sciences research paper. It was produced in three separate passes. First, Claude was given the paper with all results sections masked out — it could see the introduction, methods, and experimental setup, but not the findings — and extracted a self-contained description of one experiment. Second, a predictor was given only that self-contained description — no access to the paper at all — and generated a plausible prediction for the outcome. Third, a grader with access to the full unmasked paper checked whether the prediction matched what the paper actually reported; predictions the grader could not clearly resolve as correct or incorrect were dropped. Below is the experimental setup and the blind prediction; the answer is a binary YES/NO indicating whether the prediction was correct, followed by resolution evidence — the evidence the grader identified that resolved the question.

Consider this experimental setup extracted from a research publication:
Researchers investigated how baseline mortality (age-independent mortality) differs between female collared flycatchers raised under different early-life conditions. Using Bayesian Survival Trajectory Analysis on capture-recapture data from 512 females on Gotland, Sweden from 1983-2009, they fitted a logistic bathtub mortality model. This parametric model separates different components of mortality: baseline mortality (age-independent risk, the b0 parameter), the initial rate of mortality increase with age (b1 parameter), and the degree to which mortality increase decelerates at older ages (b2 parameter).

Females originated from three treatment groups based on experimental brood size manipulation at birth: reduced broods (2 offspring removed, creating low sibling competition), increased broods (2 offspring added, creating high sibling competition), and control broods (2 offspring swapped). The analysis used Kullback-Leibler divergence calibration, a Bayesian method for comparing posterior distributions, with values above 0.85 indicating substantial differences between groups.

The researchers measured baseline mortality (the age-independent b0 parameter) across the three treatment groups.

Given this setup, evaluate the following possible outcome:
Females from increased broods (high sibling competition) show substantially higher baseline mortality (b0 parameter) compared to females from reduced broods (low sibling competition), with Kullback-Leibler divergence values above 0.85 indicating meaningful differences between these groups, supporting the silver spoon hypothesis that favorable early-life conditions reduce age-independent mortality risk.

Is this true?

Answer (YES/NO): NO